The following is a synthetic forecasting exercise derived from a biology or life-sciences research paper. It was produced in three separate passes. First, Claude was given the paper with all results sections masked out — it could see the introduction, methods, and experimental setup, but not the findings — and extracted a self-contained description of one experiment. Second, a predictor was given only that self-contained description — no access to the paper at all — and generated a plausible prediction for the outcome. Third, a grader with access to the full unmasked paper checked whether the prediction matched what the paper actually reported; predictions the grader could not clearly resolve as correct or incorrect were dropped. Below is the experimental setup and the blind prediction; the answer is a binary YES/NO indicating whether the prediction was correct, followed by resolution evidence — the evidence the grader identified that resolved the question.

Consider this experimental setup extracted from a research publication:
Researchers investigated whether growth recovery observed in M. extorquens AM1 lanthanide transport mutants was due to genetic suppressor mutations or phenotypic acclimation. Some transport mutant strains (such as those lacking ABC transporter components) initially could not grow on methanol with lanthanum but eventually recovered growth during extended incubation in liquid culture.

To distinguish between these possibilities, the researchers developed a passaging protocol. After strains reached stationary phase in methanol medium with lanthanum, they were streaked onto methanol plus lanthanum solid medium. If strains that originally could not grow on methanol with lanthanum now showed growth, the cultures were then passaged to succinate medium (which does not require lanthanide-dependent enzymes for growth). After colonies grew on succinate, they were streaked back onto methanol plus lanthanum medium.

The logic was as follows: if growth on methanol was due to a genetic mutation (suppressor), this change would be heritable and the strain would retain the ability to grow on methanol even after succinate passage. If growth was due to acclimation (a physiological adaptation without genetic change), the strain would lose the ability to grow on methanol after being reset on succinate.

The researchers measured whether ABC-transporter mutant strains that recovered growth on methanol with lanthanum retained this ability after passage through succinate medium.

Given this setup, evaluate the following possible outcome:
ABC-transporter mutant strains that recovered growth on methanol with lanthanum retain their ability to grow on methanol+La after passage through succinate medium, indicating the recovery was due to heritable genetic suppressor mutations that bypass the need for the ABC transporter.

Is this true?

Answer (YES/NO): YES